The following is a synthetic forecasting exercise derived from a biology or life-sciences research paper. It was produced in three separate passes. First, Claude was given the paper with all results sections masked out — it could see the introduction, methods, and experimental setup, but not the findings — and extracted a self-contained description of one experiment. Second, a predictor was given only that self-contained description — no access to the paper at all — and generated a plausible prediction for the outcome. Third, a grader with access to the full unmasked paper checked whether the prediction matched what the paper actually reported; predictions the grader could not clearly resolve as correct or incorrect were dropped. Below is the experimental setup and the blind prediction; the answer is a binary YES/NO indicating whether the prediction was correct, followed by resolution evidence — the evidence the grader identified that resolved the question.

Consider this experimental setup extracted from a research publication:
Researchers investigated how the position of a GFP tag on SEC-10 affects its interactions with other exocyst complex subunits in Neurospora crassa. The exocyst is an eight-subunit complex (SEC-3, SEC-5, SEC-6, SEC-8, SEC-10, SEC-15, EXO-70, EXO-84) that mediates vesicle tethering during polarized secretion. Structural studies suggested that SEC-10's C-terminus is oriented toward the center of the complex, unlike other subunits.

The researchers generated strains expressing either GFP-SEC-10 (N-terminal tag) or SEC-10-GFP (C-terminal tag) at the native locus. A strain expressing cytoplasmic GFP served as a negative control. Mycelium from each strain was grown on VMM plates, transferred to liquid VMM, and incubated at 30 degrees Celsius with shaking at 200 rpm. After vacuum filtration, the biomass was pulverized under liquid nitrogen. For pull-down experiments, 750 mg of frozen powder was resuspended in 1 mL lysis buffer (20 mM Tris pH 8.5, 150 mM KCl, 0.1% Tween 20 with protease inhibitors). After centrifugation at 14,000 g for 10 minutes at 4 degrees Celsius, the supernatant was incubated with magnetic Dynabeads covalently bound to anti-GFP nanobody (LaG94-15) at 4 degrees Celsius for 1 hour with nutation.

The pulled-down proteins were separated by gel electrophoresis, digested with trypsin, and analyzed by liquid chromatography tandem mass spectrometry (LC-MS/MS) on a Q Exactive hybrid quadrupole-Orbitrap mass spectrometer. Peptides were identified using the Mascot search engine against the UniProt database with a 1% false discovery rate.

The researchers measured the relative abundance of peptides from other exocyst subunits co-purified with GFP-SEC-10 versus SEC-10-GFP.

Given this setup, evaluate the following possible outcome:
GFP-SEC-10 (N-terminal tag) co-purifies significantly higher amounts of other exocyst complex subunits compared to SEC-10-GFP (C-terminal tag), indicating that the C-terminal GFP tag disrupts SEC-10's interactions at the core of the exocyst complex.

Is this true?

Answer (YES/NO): YES